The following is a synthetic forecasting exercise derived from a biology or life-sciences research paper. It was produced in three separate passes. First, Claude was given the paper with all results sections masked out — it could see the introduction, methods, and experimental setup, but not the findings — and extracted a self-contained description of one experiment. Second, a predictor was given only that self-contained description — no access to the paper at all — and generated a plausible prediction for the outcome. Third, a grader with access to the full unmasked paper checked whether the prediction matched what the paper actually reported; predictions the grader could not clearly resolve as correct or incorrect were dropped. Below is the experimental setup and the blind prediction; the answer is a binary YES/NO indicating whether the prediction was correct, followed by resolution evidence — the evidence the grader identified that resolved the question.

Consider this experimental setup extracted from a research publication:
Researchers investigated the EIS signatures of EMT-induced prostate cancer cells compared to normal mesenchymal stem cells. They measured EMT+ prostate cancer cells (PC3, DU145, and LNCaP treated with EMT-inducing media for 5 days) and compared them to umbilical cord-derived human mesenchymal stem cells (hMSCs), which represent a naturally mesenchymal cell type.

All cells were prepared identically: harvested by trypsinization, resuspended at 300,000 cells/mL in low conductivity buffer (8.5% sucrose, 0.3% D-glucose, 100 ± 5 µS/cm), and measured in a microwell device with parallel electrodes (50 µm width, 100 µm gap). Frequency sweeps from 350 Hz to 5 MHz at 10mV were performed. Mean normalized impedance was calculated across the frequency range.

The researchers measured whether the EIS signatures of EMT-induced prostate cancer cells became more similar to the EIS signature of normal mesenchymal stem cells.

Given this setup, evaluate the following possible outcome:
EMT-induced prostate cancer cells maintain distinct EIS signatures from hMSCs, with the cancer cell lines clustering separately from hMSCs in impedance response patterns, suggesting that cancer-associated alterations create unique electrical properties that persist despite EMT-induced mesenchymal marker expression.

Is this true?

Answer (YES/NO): YES